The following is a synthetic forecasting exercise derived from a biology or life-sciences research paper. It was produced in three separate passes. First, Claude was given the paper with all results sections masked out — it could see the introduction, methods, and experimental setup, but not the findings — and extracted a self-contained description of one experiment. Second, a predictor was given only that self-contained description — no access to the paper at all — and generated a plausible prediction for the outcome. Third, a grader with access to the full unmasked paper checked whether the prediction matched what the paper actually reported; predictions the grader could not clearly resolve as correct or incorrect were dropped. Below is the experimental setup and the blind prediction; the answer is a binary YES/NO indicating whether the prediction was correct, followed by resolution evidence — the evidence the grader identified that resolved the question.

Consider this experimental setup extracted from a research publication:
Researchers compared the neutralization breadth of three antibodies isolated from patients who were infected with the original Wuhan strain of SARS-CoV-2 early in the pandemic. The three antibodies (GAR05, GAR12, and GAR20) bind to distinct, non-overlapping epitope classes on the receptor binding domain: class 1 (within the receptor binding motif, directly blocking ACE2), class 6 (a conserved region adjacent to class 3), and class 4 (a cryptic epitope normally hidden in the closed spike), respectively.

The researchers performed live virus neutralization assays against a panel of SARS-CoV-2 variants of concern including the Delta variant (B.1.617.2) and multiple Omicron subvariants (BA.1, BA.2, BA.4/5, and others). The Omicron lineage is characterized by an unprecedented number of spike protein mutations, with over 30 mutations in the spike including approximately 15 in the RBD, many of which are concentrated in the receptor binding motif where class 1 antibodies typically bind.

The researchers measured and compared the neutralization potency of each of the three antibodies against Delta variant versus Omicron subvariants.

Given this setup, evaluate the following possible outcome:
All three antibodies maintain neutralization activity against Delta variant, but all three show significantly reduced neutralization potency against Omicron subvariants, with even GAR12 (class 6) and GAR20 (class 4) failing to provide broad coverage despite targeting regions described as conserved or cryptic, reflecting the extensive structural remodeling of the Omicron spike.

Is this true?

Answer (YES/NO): NO